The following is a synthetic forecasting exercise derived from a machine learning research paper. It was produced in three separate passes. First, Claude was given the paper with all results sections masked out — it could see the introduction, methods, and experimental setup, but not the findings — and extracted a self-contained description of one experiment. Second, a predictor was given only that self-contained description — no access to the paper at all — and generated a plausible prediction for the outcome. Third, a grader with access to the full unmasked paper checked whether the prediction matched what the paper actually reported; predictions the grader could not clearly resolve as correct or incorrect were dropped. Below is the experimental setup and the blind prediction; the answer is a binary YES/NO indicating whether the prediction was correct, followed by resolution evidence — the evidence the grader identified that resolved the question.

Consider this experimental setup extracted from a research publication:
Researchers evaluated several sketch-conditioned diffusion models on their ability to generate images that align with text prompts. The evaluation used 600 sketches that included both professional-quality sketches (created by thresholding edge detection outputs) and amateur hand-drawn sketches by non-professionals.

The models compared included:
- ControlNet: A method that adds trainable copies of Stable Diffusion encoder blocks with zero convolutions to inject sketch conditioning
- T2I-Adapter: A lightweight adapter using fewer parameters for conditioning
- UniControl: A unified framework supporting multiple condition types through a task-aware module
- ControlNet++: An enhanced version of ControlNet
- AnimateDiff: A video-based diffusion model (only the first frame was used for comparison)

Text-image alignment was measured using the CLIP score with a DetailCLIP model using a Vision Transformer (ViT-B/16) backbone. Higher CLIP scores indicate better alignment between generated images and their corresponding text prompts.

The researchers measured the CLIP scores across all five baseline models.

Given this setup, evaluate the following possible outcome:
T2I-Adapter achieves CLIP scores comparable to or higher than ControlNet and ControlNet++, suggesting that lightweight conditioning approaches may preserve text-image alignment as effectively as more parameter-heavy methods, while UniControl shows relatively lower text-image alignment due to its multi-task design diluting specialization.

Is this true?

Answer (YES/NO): NO